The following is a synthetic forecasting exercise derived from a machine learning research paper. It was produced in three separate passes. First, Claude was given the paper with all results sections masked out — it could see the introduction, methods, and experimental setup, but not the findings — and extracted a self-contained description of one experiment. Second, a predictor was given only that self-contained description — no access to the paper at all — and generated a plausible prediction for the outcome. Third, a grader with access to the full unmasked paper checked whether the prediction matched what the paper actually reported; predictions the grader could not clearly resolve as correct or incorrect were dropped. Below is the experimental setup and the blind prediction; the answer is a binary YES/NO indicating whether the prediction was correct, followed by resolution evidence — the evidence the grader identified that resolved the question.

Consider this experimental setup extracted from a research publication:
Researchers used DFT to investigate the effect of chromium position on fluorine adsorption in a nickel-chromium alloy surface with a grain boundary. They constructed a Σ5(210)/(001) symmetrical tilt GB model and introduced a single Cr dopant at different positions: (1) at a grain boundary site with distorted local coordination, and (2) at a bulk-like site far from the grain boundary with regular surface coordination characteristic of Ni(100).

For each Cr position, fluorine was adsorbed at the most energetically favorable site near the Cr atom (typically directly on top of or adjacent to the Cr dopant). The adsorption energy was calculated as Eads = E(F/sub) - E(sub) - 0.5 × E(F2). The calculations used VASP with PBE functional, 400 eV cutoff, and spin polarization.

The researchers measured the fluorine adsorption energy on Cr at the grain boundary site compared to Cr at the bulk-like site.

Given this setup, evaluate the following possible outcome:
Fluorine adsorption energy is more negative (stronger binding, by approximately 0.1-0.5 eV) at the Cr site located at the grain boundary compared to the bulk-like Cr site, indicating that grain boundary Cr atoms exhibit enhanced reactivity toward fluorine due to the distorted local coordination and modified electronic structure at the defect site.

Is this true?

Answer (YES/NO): NO